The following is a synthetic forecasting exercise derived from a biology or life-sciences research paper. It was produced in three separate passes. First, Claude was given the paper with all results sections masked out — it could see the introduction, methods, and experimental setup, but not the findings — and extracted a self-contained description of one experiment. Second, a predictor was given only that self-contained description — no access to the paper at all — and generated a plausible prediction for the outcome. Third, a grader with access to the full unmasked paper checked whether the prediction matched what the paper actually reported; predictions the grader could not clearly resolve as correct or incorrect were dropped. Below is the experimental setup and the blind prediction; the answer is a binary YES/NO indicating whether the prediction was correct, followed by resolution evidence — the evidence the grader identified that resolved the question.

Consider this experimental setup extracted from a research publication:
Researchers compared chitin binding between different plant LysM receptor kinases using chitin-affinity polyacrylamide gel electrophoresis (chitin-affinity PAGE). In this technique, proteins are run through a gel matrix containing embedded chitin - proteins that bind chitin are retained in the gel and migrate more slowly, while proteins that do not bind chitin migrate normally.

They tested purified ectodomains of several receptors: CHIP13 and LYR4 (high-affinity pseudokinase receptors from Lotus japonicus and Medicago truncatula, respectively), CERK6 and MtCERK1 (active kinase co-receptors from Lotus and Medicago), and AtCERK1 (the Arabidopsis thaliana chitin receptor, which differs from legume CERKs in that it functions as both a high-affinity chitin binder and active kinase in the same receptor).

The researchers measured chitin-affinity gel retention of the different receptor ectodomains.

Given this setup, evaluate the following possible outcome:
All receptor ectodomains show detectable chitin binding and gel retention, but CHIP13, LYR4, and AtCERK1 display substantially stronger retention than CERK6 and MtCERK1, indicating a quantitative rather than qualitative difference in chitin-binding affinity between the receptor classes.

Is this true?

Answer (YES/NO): NO